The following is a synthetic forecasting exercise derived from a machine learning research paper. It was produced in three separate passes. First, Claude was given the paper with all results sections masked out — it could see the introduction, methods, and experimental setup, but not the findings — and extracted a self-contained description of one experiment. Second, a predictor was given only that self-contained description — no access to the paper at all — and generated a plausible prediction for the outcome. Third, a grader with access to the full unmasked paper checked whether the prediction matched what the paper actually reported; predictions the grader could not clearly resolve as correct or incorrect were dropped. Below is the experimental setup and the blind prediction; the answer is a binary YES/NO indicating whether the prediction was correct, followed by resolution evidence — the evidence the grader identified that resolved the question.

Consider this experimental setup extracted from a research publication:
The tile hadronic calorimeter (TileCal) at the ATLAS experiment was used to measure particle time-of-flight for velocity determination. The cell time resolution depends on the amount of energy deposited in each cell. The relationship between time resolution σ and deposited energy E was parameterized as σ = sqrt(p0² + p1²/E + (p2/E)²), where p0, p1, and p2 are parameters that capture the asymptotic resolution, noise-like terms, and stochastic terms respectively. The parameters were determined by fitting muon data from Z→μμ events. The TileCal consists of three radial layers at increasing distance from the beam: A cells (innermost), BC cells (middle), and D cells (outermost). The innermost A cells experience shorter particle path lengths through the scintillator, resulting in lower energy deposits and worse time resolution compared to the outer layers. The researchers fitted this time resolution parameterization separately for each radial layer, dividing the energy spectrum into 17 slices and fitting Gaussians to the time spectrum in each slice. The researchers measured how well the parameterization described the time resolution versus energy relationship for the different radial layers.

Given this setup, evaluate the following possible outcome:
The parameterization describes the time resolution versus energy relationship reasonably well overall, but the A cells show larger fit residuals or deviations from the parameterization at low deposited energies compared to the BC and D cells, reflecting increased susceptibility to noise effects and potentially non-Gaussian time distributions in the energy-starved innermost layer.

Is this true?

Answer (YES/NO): YES